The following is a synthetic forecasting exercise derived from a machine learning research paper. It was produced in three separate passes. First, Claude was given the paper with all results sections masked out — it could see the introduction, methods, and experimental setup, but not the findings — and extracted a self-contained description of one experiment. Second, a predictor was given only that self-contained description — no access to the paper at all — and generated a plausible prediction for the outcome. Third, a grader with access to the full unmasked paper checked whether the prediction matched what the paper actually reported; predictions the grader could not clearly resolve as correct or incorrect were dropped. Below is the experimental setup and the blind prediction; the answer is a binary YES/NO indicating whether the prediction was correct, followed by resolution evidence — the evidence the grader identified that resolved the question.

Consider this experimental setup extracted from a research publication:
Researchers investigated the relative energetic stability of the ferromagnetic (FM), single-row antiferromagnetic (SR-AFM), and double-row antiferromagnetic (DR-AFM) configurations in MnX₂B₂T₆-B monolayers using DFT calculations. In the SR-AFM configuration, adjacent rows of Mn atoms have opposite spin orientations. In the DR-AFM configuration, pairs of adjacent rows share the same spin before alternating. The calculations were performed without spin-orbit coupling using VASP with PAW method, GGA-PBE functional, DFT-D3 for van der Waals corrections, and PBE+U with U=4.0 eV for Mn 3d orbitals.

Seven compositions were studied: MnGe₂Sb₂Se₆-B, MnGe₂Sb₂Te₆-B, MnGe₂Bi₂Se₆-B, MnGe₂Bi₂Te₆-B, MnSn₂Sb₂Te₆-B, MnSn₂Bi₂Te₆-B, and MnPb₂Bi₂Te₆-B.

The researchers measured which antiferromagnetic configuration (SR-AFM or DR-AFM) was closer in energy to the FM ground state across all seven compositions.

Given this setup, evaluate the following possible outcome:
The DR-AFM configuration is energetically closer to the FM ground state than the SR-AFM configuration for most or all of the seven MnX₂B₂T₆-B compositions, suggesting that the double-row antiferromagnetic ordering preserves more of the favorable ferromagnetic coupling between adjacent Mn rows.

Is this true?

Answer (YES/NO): YES